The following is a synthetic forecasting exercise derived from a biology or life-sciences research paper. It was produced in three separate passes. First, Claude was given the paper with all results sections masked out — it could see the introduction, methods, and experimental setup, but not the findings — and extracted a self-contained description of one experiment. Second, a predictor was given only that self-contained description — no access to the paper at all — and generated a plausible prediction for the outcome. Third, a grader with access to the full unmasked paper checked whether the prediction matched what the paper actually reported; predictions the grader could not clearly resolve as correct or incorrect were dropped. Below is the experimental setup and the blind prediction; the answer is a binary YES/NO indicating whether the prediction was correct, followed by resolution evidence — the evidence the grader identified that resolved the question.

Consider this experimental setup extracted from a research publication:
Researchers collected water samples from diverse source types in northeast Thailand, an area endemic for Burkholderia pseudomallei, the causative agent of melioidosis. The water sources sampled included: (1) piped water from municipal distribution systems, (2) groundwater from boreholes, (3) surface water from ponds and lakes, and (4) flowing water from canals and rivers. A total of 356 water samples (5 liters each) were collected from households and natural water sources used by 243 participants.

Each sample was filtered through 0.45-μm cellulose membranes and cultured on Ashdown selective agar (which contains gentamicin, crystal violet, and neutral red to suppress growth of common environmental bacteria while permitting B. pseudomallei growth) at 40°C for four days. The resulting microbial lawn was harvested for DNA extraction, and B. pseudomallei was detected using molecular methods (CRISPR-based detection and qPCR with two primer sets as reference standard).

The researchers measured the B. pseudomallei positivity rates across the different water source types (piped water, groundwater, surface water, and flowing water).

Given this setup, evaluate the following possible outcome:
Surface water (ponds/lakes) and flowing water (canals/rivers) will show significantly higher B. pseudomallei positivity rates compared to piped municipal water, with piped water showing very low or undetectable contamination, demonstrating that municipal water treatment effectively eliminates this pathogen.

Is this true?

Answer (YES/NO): NO